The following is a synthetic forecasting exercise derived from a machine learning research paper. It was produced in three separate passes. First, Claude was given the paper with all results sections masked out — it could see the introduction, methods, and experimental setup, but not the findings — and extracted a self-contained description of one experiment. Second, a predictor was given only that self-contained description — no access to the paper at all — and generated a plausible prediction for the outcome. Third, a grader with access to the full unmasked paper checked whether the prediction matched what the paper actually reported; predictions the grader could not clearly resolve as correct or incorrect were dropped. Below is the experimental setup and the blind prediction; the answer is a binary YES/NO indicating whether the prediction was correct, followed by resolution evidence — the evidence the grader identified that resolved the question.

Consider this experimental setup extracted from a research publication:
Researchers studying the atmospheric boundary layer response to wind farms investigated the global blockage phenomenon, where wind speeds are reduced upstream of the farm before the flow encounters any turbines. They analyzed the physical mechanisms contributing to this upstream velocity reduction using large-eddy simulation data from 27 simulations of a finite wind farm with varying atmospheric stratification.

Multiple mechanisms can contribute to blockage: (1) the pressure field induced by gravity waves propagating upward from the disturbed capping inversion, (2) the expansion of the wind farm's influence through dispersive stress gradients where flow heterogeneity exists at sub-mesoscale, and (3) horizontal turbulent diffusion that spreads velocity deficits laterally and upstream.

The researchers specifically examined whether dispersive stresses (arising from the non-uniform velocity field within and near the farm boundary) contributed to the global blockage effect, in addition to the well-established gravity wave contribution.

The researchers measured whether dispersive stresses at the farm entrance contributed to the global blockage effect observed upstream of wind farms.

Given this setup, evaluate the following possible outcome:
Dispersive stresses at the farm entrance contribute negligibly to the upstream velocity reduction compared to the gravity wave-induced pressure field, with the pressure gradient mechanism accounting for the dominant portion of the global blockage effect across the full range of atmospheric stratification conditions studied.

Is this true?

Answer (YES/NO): NO